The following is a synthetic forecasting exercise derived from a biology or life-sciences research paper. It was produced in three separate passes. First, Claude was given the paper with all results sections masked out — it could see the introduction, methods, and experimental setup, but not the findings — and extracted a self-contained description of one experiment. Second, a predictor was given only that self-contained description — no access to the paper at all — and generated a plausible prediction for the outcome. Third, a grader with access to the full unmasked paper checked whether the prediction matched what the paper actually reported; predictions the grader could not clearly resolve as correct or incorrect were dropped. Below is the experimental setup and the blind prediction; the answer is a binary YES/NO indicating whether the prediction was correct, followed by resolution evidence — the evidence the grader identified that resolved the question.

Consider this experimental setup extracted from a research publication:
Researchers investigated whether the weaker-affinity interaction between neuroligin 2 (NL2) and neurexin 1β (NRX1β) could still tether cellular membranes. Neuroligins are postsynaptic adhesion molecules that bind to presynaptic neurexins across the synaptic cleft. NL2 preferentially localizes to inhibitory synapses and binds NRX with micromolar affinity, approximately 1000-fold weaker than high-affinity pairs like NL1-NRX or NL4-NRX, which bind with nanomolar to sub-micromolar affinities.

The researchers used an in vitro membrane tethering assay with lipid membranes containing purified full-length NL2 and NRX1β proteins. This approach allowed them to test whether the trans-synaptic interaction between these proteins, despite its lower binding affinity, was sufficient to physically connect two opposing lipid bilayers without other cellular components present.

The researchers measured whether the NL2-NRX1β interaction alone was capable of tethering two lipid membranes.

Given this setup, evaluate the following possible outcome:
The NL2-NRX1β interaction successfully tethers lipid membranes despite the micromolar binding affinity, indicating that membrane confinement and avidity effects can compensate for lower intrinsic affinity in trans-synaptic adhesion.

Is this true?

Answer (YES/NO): YES